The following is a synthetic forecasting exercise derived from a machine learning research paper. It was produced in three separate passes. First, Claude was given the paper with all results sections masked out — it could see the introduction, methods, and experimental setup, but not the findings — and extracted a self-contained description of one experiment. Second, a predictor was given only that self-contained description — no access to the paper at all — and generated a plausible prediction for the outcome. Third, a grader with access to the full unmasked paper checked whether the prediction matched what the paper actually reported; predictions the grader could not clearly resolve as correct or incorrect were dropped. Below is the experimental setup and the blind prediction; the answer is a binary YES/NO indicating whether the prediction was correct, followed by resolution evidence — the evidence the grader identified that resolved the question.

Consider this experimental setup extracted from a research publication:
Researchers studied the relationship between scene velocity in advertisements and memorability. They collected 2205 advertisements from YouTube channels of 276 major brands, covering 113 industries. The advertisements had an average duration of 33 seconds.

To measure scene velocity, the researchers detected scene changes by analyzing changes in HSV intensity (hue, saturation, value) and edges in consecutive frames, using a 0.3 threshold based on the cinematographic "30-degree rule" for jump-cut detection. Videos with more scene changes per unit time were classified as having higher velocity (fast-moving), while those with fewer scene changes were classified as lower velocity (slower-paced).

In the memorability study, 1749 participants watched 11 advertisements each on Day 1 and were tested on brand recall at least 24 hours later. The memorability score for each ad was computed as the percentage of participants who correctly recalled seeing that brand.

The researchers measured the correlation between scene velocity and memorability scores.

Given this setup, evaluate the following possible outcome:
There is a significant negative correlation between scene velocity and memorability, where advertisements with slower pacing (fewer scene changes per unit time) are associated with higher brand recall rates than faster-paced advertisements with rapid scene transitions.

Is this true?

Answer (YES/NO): NO